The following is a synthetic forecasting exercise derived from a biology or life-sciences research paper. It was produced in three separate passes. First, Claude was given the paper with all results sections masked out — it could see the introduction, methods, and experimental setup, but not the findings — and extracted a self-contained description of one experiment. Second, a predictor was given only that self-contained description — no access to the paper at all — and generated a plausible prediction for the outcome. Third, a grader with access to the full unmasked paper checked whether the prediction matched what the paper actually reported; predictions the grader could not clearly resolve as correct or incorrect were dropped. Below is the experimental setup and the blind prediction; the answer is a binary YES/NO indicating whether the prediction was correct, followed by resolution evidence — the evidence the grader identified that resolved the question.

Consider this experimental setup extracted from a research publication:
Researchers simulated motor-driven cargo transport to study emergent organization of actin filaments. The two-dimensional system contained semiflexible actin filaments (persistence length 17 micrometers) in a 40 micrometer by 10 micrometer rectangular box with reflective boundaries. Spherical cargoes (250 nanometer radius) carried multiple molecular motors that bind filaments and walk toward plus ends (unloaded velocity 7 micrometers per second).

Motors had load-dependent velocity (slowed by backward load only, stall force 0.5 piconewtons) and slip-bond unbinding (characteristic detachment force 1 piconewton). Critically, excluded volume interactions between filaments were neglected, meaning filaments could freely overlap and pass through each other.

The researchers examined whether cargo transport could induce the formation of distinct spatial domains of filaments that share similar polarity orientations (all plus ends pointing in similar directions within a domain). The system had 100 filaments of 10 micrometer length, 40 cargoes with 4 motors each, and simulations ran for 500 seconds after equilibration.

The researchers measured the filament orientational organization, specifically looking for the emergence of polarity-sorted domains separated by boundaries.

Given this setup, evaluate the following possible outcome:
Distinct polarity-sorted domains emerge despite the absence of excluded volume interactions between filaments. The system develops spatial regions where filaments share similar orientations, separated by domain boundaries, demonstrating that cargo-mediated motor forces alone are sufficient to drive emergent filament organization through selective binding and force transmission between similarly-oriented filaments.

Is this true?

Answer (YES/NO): YES